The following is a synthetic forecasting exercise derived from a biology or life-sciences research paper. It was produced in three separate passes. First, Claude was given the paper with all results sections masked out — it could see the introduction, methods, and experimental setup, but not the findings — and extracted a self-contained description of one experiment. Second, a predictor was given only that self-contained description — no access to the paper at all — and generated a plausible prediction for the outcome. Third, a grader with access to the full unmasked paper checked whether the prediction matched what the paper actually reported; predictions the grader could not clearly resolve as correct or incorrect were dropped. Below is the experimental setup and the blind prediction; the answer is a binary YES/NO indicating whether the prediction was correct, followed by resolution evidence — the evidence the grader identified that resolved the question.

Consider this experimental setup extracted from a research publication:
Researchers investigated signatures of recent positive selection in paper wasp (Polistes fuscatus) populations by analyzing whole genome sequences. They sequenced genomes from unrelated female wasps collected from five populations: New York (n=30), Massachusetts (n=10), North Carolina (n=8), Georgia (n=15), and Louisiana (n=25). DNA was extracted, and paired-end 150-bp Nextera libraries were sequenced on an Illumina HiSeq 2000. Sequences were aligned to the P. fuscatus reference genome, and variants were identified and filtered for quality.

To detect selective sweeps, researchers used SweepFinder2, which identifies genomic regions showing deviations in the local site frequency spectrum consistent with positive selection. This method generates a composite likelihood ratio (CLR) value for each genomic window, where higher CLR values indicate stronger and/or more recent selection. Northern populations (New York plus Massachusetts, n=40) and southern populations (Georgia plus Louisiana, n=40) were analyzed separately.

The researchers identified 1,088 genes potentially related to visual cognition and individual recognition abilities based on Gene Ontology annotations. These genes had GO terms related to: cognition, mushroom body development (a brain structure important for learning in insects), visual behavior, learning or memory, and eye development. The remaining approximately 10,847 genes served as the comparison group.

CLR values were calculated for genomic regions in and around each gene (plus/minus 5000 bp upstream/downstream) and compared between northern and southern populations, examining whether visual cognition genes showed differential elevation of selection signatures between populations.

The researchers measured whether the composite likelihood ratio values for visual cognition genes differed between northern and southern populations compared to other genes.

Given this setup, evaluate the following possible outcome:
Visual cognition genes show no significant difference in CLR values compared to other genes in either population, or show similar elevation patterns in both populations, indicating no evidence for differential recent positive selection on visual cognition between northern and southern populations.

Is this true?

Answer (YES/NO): NO